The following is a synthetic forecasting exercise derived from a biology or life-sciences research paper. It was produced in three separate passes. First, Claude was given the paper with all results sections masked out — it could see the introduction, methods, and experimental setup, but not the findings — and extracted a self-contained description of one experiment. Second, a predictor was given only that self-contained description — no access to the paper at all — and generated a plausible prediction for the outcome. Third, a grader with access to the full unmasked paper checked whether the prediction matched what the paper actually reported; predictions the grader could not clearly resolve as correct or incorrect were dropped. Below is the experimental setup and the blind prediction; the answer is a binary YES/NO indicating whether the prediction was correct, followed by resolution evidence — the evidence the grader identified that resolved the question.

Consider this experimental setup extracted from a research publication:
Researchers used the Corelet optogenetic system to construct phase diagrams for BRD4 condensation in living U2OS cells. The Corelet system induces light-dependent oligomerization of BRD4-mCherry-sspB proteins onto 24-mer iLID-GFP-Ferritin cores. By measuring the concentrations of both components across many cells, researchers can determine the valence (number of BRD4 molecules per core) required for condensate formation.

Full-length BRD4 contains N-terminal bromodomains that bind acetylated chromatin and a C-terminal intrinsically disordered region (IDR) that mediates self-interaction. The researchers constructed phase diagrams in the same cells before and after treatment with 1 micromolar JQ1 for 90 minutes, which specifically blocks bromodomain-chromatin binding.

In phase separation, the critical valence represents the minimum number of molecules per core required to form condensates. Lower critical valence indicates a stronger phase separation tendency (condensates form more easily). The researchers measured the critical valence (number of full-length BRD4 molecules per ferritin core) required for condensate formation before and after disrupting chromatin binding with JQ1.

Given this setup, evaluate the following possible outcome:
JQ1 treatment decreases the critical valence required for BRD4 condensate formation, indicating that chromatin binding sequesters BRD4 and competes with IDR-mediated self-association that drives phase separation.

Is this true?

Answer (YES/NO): NO